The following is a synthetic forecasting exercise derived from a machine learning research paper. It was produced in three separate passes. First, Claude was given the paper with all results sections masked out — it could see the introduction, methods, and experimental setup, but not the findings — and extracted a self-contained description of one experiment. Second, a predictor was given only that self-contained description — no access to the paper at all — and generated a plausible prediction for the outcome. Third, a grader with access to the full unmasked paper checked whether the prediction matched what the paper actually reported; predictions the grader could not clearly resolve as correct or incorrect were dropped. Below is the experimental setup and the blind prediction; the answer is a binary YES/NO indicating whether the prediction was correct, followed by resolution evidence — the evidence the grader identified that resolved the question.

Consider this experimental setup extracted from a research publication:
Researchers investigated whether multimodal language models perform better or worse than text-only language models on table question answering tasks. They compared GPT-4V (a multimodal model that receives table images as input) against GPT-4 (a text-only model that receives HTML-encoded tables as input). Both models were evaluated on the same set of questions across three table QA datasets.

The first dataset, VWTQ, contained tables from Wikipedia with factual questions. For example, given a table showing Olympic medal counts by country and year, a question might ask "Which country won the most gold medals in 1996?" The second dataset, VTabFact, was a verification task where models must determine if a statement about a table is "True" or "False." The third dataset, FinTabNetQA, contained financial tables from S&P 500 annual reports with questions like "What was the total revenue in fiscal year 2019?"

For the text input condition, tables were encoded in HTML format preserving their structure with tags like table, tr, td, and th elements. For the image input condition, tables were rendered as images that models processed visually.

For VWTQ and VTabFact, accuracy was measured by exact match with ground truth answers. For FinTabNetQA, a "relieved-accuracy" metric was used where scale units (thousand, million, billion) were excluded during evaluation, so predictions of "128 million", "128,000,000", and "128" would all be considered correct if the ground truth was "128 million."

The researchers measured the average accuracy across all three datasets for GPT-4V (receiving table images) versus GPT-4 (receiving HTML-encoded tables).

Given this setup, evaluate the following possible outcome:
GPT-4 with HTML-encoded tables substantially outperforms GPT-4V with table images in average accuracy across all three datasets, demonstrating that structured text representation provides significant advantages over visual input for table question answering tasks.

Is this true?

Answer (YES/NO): YES